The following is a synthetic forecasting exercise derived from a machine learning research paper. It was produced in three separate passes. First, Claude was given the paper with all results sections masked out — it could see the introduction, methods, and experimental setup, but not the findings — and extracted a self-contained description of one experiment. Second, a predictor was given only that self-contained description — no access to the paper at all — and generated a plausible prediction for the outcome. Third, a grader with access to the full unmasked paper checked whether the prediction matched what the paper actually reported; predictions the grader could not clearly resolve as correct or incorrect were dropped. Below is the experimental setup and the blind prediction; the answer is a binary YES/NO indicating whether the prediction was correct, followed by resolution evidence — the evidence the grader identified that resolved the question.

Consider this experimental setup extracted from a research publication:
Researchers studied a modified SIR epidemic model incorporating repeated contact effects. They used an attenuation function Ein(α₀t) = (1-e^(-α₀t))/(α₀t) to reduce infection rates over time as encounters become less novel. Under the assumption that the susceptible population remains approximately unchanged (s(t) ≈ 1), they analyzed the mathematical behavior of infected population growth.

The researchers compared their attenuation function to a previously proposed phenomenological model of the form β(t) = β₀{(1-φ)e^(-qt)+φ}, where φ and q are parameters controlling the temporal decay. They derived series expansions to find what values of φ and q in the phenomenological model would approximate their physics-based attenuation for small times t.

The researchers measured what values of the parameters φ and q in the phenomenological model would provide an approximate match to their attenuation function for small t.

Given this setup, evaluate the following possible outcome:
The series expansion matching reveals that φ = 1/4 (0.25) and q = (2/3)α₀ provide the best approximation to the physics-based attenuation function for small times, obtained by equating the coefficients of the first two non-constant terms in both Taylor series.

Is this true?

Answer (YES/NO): YES